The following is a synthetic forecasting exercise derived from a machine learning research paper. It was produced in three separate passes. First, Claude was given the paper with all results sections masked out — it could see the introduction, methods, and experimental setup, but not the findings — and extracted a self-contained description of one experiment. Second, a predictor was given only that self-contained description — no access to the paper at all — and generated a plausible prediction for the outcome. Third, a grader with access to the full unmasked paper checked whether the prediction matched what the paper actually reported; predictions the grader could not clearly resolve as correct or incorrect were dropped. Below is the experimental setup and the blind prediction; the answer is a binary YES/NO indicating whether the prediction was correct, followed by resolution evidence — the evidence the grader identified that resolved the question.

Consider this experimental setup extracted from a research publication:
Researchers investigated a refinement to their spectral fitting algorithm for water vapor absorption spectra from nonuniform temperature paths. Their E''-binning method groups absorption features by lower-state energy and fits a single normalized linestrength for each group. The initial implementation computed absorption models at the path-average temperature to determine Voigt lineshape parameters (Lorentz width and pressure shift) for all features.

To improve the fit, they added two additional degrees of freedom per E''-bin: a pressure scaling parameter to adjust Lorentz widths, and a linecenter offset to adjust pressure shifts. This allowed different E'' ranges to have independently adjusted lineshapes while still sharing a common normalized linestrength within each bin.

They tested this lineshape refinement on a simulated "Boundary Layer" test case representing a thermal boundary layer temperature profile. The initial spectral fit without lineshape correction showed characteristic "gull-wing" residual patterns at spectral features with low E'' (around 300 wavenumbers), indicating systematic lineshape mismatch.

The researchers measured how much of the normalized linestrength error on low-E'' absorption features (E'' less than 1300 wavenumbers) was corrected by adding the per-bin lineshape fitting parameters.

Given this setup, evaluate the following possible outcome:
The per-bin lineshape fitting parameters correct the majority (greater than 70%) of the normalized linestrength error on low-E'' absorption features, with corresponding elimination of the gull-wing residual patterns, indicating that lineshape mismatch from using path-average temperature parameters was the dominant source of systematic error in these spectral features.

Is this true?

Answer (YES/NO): YES